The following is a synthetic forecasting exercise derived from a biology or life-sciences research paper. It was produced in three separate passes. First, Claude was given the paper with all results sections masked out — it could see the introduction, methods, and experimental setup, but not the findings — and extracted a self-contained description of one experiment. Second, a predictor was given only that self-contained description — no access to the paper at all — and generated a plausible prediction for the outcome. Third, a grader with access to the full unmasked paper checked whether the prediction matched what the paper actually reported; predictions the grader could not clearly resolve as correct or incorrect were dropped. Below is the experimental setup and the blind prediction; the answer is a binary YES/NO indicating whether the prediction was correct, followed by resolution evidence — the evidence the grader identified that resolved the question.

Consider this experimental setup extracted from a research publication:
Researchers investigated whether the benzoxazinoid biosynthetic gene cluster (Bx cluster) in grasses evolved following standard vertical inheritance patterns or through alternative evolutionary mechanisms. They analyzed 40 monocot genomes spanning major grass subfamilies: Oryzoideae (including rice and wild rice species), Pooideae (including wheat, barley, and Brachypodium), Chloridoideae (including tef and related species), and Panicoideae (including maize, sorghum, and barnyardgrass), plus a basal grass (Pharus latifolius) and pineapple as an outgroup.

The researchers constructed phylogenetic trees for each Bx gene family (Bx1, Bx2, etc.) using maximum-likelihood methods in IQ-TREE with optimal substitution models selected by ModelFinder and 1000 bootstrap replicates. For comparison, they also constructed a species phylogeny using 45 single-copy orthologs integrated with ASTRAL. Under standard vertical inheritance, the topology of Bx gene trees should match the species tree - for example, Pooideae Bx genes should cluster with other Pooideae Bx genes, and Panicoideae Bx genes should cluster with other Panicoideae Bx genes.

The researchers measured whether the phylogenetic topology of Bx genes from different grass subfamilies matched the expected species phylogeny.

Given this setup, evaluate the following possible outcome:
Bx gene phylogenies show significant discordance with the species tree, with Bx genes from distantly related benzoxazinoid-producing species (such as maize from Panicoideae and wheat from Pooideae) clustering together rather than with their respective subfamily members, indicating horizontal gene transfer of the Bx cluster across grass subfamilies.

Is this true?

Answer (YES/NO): YES